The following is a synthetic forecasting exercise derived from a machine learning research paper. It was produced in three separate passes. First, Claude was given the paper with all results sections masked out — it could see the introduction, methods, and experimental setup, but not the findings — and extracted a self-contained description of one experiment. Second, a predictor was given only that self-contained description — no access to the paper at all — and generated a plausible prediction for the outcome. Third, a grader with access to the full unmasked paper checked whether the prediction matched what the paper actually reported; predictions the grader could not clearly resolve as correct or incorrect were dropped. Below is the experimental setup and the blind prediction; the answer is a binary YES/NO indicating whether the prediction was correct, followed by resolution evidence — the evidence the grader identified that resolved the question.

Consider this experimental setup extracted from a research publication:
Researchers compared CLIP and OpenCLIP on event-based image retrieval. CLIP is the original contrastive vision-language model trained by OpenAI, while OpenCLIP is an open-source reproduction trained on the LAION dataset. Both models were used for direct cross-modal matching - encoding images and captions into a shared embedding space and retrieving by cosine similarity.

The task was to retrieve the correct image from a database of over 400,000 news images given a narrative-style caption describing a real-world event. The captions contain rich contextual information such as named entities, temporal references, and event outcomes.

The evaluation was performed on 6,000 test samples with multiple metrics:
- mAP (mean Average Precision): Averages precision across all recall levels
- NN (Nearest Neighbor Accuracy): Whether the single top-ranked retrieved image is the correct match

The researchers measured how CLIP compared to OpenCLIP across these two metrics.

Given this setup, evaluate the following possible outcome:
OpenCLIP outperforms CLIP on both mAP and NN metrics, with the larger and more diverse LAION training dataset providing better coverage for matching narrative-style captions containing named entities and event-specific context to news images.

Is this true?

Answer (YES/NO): NO